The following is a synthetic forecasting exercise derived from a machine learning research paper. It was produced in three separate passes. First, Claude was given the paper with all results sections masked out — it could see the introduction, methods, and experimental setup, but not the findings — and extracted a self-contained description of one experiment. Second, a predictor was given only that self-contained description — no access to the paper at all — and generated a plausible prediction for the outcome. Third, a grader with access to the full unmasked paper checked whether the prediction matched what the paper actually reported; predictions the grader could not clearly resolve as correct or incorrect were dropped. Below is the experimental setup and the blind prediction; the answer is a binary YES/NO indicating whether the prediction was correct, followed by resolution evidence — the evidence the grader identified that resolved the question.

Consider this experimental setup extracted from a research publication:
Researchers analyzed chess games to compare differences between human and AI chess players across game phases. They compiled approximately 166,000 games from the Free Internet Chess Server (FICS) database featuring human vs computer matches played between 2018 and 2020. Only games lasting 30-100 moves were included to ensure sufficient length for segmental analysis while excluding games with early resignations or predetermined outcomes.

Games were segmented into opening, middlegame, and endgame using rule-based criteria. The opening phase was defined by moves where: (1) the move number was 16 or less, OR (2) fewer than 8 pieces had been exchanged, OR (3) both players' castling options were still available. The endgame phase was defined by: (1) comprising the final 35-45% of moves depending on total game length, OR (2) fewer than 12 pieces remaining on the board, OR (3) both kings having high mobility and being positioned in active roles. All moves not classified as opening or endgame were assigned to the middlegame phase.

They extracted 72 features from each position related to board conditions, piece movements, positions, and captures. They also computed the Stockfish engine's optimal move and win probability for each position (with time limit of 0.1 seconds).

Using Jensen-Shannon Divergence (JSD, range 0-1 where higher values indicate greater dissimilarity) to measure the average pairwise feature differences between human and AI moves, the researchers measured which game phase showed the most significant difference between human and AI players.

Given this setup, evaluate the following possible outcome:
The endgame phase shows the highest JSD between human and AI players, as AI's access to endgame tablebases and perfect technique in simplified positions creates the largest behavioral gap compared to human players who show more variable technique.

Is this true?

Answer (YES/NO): NO